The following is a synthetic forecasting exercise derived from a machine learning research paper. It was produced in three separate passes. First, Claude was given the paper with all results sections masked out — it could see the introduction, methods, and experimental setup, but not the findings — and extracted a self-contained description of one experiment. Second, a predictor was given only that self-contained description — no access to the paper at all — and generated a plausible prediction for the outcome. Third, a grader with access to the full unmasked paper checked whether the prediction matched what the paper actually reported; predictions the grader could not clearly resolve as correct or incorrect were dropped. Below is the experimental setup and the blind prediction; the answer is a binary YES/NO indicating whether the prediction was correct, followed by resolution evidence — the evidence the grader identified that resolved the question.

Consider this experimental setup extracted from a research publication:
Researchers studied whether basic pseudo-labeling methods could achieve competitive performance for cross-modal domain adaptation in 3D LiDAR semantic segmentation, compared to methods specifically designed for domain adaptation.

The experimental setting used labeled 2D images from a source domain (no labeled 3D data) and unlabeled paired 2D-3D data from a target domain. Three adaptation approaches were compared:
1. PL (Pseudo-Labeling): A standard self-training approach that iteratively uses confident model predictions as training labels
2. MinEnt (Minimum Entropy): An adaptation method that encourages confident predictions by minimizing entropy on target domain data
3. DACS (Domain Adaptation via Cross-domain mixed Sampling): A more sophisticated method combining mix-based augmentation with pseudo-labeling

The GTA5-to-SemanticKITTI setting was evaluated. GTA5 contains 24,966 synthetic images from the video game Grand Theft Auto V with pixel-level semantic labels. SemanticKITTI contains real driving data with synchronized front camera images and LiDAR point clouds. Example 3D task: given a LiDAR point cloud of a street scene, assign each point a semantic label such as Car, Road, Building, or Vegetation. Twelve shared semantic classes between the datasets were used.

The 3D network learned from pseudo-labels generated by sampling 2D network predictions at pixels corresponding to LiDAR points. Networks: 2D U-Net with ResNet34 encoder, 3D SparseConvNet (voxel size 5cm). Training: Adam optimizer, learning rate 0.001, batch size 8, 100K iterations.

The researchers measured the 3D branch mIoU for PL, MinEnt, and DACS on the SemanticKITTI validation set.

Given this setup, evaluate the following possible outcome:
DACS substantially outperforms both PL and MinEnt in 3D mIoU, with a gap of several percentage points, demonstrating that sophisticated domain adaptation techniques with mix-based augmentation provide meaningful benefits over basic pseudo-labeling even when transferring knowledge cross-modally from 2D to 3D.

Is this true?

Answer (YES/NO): NO